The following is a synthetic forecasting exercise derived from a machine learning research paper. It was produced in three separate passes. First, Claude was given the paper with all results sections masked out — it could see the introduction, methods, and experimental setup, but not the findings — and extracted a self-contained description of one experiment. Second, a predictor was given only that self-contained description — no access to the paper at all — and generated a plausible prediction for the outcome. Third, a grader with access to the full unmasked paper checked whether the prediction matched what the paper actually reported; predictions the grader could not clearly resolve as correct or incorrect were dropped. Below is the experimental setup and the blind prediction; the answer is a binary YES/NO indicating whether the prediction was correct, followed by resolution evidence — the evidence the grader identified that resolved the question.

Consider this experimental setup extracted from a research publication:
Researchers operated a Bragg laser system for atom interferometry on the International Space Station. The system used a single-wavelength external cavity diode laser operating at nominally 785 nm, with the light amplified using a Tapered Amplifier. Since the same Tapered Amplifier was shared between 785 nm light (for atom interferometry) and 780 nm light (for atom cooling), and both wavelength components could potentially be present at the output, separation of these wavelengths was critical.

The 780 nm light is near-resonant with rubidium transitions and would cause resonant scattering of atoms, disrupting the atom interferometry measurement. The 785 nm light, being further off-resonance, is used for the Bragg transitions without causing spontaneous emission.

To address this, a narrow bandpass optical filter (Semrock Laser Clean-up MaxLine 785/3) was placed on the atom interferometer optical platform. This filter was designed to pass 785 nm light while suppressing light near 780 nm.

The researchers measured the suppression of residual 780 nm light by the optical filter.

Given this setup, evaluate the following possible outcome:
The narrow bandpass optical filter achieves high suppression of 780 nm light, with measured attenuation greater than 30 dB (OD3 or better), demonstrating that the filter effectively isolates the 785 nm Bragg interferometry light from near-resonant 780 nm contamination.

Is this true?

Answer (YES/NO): YES